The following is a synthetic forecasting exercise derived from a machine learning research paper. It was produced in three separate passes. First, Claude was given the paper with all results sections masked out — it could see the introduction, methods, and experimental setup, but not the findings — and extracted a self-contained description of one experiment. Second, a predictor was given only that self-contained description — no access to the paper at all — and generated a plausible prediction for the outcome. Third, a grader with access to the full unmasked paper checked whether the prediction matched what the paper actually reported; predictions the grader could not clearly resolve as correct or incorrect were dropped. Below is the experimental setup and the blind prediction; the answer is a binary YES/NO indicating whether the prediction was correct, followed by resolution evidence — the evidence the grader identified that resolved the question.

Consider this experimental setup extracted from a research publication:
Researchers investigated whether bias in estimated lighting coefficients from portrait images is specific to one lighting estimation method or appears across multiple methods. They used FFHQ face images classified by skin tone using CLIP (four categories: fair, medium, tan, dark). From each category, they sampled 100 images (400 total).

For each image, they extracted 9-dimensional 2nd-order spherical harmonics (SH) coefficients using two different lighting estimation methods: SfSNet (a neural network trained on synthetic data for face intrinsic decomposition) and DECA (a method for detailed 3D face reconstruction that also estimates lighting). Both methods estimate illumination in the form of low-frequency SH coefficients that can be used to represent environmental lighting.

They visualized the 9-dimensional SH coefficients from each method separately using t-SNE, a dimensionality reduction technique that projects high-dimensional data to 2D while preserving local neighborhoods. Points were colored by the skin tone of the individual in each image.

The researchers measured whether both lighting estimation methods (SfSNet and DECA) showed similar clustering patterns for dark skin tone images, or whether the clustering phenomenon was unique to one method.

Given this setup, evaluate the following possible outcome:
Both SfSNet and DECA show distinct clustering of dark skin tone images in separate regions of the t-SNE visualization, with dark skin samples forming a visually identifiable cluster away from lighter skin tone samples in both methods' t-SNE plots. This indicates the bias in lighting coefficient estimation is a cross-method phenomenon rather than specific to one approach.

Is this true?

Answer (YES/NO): YES